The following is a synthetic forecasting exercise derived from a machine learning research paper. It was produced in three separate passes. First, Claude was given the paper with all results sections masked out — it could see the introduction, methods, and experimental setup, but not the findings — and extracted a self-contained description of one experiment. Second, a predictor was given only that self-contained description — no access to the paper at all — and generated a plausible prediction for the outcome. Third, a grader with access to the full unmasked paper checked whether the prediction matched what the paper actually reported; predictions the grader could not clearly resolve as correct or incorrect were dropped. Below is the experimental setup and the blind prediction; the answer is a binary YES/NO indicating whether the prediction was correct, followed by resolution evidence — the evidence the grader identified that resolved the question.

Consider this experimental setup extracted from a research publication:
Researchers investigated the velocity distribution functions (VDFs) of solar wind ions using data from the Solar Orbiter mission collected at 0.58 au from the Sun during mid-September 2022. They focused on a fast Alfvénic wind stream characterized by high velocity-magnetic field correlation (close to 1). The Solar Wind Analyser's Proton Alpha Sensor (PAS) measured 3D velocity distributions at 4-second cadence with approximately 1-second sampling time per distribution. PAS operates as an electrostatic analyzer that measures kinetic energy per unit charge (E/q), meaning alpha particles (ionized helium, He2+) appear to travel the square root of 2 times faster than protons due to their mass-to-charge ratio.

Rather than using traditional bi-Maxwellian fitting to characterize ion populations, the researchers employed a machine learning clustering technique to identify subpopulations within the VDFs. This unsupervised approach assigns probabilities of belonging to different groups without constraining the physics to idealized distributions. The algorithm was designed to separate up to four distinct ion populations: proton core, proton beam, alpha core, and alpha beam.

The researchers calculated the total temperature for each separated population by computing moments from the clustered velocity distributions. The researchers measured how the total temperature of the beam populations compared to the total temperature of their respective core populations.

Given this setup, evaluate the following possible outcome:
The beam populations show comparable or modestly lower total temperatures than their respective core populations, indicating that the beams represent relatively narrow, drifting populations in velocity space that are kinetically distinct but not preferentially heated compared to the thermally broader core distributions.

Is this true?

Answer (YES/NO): NO